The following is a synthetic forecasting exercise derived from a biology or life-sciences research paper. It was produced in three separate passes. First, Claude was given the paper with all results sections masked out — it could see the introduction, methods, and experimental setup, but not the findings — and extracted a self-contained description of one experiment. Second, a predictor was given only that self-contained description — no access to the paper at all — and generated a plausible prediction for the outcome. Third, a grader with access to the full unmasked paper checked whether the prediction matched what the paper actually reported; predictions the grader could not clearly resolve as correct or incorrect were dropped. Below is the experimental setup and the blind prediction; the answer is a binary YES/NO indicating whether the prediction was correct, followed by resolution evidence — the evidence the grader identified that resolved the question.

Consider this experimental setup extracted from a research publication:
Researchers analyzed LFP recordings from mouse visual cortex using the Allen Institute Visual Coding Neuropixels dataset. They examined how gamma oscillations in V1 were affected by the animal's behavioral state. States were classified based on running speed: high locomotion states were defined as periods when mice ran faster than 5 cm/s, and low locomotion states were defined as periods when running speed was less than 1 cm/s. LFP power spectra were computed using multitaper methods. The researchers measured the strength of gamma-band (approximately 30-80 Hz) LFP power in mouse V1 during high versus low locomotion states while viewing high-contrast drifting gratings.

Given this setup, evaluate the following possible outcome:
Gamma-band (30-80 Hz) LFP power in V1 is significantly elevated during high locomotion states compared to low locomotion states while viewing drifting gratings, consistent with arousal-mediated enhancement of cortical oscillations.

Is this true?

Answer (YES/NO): YES